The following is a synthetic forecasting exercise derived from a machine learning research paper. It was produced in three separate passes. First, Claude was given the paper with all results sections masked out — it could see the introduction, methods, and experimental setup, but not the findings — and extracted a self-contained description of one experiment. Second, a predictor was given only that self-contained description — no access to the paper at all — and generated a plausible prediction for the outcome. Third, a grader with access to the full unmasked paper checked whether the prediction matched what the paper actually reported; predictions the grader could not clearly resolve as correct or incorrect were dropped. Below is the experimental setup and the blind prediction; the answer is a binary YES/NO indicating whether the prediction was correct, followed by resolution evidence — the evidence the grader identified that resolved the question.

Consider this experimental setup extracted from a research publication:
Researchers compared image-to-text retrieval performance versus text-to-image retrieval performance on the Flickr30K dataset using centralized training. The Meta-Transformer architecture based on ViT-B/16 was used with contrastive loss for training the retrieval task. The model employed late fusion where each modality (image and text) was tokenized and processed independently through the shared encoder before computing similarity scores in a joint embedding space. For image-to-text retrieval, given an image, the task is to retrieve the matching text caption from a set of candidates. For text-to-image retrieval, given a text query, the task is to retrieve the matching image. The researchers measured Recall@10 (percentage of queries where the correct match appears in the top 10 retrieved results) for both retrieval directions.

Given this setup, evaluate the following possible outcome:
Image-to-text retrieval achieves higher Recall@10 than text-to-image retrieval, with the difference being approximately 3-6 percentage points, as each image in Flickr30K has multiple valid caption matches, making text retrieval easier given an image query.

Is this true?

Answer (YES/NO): NO